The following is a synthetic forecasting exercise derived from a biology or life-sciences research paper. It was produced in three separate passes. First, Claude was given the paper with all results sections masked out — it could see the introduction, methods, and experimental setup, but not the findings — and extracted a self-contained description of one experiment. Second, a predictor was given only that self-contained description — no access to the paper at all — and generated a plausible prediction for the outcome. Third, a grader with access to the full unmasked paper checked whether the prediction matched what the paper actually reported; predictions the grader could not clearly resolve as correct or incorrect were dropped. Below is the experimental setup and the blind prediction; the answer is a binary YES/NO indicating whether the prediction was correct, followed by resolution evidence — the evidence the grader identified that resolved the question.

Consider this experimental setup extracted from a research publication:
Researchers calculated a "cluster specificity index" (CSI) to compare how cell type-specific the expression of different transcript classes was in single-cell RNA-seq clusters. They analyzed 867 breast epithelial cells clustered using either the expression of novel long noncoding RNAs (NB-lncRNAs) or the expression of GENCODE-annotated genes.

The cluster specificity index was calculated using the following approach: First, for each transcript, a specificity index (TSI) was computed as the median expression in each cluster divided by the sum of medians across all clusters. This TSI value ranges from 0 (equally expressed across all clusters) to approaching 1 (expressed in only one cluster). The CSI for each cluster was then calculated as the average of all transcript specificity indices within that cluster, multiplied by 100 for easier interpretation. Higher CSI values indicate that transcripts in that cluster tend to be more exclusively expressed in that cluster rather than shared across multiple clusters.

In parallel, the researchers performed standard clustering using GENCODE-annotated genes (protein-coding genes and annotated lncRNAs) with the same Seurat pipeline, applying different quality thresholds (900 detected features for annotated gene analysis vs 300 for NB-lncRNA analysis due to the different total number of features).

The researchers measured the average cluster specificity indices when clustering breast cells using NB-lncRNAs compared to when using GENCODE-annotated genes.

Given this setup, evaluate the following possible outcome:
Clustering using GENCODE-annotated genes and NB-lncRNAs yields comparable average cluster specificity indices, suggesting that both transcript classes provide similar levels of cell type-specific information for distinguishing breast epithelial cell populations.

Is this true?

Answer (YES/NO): NO